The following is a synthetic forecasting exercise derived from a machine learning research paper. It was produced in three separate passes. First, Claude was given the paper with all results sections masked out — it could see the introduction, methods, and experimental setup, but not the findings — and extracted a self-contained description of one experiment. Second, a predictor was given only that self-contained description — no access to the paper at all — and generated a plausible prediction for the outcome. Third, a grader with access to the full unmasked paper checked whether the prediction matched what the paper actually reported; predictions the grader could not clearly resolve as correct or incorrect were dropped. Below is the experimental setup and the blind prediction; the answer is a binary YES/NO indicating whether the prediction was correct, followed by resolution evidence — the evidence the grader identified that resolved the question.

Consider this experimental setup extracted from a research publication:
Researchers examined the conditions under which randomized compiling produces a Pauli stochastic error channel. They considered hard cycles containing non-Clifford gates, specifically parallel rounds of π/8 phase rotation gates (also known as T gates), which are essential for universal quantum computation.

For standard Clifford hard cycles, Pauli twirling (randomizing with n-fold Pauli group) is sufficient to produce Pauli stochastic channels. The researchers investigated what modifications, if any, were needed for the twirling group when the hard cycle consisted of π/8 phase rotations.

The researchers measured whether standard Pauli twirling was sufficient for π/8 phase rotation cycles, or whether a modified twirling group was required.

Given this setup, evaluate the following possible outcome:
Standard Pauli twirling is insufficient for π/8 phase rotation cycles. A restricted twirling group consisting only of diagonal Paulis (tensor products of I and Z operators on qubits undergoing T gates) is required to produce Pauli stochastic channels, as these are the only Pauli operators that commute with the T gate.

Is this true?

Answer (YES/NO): NO